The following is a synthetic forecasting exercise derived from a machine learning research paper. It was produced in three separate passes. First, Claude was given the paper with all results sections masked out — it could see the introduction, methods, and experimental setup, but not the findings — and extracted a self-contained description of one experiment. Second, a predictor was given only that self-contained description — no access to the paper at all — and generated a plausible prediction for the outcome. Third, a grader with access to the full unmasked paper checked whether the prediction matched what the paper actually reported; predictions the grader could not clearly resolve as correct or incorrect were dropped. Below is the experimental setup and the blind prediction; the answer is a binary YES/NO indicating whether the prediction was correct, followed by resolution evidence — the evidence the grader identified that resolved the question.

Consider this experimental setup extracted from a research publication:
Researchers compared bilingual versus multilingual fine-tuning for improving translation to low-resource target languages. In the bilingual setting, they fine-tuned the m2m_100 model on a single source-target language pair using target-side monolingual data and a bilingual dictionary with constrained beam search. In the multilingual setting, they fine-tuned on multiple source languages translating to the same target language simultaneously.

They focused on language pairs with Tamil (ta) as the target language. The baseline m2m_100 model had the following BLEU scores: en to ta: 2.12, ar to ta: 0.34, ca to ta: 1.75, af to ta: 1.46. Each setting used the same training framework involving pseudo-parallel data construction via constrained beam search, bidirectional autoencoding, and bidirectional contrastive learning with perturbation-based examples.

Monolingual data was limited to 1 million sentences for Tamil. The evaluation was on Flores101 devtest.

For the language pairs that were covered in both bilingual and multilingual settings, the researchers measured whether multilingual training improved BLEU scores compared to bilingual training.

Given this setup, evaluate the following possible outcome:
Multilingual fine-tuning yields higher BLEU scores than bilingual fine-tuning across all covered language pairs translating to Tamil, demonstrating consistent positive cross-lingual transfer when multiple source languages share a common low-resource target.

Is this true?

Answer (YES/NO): YES